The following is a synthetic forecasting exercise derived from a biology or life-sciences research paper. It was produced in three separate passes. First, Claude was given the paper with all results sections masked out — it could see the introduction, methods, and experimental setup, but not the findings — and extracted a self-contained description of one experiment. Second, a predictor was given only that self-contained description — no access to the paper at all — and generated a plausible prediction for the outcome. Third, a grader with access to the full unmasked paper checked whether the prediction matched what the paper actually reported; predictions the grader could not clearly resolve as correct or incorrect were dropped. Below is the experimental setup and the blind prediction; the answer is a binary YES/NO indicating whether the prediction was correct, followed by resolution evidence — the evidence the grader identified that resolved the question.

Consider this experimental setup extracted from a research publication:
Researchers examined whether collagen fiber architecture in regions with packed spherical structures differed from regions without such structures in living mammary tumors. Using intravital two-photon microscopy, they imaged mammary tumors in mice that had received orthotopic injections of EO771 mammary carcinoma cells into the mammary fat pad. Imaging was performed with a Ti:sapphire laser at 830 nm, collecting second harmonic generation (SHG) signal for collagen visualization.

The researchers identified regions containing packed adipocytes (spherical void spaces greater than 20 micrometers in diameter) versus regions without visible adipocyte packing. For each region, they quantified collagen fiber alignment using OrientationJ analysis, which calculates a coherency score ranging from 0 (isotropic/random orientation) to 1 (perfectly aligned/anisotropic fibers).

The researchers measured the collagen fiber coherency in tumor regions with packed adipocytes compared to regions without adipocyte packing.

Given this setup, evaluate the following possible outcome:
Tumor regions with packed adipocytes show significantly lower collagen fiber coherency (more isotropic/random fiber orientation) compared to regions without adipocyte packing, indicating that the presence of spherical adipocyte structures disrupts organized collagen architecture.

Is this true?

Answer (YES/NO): NO